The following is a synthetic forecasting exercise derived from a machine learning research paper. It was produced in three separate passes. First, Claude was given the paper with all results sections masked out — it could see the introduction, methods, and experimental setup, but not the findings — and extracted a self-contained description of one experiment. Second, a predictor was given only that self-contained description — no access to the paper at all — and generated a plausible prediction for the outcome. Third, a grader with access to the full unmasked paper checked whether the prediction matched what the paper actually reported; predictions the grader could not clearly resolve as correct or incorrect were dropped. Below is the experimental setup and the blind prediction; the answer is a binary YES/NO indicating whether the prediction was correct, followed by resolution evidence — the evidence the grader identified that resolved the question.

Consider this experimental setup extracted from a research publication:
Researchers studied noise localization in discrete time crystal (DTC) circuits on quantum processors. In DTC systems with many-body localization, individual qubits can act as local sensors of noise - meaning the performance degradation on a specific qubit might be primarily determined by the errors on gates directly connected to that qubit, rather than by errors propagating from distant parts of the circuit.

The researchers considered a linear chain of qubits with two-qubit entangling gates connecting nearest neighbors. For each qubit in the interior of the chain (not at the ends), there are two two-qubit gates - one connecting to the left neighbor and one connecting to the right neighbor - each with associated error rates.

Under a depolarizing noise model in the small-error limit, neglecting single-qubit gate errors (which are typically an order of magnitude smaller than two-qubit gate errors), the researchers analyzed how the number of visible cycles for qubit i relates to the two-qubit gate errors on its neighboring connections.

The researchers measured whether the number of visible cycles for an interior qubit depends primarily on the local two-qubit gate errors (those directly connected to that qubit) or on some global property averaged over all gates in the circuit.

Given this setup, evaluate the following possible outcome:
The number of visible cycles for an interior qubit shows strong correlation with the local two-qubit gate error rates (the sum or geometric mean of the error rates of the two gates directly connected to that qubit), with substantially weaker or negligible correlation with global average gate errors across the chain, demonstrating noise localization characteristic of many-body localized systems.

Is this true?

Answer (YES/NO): YES